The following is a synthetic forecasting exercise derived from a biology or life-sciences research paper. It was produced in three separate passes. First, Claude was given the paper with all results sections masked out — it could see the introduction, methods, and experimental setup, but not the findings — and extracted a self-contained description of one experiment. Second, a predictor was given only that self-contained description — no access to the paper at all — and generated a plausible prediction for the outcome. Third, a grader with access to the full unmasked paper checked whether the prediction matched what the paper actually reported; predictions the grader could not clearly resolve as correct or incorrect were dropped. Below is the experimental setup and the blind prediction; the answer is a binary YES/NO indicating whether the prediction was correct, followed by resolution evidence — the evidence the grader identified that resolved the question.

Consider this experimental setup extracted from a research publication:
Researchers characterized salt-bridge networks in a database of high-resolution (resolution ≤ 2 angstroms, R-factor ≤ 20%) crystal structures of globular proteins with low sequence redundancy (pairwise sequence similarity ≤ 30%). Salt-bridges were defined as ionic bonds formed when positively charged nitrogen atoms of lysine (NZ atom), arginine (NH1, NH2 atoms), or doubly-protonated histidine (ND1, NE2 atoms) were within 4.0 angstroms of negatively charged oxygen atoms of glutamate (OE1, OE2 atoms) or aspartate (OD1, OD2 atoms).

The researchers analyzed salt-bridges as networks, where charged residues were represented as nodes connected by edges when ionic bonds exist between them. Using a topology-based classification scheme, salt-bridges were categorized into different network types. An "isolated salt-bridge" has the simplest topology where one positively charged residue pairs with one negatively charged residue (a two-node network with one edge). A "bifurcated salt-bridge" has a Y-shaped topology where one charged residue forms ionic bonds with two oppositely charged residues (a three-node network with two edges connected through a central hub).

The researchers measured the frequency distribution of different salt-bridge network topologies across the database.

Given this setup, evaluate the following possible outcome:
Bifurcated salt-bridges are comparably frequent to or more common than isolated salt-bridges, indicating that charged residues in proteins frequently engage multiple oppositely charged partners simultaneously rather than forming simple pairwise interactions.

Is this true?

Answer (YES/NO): NO